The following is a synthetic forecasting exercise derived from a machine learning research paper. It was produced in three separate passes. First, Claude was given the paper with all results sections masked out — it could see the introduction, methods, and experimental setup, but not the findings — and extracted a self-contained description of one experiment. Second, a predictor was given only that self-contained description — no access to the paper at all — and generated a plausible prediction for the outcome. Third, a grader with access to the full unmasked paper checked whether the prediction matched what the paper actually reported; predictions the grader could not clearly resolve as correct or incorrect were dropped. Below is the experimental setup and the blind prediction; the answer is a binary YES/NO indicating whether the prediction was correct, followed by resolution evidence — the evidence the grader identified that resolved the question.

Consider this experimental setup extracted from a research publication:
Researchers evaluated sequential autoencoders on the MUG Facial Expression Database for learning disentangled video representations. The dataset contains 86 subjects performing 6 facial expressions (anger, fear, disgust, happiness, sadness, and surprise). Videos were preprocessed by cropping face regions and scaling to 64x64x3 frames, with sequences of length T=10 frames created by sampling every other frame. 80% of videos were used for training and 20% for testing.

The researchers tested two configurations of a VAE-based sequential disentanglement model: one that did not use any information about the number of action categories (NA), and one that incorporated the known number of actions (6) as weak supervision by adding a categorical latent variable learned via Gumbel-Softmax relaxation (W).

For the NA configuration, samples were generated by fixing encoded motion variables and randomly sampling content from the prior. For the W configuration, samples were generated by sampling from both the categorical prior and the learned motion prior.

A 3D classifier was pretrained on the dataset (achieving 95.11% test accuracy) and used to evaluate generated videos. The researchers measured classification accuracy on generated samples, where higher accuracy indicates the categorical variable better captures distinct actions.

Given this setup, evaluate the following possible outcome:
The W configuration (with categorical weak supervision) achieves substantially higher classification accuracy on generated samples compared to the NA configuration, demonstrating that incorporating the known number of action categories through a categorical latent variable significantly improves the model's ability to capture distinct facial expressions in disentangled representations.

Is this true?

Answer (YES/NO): YES